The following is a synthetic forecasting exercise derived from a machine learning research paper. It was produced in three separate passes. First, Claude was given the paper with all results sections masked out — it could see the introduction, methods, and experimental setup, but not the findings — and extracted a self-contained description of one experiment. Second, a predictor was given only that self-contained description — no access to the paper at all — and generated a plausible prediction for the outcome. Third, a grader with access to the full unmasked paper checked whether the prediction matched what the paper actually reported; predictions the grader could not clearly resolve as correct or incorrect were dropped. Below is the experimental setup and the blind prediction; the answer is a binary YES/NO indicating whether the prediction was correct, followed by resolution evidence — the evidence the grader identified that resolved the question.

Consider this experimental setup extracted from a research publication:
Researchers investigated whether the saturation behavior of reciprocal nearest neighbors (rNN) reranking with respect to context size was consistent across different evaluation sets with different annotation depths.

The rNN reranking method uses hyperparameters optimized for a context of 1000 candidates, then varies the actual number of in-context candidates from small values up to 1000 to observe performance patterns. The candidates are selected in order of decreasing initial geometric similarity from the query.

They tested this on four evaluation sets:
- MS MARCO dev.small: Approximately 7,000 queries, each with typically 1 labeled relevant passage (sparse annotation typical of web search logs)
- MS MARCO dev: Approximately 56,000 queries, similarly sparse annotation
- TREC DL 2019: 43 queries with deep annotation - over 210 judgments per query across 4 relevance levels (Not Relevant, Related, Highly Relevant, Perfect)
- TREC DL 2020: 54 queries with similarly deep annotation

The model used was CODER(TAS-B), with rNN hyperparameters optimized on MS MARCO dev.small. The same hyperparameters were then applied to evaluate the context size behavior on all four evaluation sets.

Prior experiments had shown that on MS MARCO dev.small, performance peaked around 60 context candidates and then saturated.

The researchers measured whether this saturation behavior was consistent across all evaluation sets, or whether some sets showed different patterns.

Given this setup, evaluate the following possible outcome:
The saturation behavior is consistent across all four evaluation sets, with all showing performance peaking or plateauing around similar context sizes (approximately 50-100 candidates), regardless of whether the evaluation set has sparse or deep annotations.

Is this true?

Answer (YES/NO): NO